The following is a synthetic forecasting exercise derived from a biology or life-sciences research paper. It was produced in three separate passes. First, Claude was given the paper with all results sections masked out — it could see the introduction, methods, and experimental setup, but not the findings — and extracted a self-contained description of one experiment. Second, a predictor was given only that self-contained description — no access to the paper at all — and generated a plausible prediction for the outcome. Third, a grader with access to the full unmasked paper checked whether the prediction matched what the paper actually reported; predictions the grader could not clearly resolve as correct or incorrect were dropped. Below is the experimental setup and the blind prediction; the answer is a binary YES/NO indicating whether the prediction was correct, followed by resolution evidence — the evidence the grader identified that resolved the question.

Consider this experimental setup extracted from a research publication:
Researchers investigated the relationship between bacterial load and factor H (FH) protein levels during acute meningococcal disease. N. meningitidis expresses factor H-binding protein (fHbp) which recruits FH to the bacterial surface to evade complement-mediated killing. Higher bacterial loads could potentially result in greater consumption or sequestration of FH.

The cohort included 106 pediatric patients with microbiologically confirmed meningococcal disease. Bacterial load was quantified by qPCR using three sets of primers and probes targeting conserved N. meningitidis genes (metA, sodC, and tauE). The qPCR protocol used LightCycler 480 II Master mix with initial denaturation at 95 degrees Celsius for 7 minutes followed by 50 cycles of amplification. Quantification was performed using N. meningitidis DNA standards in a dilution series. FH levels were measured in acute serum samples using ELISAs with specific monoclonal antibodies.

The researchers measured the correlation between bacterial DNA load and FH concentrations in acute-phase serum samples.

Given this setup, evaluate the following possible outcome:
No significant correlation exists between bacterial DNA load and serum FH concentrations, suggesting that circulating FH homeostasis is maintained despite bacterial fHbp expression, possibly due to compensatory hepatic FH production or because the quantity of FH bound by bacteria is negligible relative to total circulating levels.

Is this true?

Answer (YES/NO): NO